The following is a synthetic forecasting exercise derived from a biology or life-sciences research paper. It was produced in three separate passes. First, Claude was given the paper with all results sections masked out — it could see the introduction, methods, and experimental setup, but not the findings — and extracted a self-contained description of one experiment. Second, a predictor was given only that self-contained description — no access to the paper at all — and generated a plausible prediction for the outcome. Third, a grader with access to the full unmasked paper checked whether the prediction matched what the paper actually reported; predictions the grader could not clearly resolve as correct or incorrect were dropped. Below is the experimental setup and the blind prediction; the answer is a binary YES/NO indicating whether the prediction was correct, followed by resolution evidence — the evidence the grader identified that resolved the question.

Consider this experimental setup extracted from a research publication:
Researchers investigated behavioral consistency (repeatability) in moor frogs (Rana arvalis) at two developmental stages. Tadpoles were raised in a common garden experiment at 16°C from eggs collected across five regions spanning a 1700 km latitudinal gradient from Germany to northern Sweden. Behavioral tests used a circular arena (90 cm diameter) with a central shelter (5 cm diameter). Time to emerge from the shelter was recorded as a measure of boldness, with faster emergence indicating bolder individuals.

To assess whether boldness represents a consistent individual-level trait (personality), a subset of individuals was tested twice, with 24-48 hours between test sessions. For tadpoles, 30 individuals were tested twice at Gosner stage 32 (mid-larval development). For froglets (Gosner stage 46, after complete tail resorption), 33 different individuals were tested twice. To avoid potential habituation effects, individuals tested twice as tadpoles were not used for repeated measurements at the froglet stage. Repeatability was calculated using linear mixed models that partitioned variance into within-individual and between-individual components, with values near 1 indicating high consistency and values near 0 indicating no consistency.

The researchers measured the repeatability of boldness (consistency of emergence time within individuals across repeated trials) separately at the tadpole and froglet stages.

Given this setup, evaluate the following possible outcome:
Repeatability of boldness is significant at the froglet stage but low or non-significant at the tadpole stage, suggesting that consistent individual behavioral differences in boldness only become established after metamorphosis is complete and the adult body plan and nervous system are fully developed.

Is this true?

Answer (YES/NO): YES